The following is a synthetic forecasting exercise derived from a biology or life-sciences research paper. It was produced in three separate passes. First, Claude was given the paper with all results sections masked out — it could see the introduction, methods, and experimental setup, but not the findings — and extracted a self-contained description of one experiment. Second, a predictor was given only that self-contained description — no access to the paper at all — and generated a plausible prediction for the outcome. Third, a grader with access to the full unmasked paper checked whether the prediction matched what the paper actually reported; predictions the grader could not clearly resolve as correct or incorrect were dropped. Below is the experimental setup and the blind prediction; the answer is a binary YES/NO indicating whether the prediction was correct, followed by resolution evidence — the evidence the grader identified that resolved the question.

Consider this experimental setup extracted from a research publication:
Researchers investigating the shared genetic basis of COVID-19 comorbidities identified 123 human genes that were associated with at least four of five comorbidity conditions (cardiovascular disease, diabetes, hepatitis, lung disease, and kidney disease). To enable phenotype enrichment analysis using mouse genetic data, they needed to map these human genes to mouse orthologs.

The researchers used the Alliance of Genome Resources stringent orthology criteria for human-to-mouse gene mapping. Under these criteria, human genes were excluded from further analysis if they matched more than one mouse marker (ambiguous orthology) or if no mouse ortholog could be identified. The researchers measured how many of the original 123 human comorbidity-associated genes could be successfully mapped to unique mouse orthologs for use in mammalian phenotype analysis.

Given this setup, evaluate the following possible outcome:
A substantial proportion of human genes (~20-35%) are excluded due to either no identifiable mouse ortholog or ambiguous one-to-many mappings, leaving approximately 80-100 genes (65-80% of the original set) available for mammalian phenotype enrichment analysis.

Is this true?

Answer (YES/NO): NO